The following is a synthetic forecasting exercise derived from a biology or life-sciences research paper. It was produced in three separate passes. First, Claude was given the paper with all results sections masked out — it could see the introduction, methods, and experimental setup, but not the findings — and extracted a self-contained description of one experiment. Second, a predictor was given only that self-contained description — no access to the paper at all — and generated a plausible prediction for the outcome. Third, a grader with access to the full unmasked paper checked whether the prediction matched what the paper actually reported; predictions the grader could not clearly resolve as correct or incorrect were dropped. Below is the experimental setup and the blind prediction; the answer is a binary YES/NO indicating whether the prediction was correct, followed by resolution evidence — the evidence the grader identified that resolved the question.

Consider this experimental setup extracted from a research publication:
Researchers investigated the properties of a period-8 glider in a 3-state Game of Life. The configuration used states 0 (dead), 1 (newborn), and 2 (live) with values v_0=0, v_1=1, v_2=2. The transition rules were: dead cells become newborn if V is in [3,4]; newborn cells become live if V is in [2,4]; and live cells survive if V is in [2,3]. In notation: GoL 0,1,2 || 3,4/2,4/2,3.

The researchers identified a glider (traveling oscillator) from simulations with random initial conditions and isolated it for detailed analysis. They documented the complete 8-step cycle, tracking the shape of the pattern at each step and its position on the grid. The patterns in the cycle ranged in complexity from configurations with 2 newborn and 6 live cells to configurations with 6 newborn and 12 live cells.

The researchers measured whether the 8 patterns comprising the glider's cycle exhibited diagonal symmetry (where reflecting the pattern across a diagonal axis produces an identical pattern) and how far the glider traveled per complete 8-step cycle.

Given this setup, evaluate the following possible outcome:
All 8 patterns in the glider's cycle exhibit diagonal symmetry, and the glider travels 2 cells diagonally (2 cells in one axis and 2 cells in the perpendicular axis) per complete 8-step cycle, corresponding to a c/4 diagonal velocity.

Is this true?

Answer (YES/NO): NO